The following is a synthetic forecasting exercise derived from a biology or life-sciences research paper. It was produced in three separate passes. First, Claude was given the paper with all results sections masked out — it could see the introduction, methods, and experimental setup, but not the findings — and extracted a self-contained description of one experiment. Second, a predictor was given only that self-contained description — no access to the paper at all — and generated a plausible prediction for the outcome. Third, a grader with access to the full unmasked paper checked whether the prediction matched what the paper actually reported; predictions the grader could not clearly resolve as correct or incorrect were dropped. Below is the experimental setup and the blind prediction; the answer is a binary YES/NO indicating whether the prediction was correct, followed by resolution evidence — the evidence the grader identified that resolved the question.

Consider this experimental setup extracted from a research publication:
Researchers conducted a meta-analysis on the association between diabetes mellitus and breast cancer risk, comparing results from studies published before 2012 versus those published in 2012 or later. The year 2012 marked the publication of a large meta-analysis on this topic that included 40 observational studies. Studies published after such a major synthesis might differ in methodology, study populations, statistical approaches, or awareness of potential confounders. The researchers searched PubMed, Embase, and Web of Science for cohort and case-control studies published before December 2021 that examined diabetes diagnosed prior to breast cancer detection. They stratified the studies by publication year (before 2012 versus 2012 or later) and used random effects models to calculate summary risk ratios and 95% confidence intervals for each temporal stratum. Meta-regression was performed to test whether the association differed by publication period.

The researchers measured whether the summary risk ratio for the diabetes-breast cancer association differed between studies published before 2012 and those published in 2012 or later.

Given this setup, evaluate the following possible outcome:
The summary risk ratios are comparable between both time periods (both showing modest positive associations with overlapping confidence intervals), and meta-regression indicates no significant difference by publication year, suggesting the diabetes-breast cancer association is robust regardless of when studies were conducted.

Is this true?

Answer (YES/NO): YES